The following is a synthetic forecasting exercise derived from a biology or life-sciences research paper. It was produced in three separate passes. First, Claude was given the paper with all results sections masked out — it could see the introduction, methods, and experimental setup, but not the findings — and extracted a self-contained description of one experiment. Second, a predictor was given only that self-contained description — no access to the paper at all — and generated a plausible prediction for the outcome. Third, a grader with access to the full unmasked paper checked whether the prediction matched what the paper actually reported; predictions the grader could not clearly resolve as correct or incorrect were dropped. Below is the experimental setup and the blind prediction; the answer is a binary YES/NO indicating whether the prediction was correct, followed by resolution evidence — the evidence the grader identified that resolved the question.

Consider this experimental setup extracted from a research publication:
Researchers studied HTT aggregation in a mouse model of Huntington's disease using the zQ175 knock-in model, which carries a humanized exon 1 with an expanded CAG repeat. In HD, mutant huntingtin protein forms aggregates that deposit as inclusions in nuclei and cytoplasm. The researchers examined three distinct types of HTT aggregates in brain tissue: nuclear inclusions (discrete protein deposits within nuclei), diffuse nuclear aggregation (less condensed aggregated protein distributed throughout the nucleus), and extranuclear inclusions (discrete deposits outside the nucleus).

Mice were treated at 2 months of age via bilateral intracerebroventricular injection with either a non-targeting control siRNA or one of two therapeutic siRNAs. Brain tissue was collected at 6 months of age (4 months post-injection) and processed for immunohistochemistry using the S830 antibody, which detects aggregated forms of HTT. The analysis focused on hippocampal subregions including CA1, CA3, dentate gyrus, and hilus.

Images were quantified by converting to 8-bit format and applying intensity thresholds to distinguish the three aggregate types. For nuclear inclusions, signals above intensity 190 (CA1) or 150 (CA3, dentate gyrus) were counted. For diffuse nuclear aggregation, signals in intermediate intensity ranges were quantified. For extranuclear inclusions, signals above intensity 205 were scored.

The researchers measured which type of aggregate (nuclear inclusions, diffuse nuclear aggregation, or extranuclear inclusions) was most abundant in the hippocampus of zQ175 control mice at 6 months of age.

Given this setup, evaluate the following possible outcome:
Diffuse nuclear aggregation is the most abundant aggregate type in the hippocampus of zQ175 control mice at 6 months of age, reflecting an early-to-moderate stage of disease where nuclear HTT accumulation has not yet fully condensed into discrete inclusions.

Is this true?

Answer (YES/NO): YES